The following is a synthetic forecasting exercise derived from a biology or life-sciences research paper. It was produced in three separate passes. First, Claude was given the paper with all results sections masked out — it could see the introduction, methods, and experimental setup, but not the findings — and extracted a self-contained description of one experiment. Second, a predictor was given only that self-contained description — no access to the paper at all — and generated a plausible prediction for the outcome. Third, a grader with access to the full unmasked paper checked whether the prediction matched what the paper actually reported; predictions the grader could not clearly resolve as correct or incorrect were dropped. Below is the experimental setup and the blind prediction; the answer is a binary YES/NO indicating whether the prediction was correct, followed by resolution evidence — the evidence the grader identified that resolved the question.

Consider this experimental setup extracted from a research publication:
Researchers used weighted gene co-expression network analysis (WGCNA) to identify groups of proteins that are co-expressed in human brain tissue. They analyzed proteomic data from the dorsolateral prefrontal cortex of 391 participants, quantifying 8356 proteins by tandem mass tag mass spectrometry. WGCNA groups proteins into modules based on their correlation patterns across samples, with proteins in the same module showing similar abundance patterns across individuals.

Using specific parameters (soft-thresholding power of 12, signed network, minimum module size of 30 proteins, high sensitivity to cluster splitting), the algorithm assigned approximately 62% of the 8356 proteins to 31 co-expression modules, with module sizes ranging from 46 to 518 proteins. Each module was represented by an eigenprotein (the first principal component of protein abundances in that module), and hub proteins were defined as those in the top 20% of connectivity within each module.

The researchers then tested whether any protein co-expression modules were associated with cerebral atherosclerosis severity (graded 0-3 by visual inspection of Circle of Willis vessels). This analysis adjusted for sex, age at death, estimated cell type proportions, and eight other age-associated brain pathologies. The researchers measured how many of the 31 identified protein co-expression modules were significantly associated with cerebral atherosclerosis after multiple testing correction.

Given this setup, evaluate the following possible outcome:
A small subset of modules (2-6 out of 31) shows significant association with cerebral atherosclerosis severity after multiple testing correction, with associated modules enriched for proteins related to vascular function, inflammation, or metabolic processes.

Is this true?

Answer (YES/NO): NO